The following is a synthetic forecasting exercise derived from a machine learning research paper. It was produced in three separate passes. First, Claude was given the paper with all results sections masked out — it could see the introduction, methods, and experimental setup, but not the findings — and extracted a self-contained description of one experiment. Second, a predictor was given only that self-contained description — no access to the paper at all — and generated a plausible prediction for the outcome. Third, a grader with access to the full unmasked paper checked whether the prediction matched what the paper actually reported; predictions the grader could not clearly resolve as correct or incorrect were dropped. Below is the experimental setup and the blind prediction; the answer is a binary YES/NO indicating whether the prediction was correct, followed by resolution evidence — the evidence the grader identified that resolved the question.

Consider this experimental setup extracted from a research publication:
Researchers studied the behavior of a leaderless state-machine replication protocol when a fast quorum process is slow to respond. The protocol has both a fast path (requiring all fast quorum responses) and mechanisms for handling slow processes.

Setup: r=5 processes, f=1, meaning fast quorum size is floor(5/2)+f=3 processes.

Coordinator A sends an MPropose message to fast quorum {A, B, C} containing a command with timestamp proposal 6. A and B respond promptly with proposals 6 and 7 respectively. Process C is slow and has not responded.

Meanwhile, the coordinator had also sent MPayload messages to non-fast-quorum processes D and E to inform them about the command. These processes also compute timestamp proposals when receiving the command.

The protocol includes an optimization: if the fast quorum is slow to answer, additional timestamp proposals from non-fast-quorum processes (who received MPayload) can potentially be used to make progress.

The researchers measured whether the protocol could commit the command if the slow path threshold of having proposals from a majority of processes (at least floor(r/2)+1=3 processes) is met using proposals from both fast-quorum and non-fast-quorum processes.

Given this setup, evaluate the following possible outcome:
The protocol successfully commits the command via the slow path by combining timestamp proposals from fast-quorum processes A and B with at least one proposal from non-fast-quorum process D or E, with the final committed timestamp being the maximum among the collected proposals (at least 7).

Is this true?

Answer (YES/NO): YES